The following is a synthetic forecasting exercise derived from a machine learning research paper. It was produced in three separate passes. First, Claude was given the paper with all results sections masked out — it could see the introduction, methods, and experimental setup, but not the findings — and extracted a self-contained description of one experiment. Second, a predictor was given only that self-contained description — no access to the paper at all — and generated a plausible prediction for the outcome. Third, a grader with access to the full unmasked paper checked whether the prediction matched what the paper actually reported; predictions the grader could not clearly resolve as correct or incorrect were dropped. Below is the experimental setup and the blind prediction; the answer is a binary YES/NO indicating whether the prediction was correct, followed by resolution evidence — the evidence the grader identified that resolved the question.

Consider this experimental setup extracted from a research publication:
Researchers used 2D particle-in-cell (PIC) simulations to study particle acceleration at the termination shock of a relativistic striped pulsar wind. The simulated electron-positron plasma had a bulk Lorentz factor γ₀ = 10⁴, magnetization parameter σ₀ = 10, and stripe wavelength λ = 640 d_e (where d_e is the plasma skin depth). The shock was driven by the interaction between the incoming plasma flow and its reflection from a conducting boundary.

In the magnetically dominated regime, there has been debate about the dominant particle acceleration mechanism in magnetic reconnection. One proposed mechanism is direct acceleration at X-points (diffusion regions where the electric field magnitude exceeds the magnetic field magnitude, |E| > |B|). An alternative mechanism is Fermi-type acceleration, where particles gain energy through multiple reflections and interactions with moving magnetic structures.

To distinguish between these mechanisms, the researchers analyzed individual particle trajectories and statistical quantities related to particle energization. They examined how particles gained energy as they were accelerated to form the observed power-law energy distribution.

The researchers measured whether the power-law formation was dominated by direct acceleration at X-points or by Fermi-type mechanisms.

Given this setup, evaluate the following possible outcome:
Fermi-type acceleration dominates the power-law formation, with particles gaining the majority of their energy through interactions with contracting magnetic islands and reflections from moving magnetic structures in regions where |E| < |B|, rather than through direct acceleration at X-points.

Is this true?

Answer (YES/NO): YES